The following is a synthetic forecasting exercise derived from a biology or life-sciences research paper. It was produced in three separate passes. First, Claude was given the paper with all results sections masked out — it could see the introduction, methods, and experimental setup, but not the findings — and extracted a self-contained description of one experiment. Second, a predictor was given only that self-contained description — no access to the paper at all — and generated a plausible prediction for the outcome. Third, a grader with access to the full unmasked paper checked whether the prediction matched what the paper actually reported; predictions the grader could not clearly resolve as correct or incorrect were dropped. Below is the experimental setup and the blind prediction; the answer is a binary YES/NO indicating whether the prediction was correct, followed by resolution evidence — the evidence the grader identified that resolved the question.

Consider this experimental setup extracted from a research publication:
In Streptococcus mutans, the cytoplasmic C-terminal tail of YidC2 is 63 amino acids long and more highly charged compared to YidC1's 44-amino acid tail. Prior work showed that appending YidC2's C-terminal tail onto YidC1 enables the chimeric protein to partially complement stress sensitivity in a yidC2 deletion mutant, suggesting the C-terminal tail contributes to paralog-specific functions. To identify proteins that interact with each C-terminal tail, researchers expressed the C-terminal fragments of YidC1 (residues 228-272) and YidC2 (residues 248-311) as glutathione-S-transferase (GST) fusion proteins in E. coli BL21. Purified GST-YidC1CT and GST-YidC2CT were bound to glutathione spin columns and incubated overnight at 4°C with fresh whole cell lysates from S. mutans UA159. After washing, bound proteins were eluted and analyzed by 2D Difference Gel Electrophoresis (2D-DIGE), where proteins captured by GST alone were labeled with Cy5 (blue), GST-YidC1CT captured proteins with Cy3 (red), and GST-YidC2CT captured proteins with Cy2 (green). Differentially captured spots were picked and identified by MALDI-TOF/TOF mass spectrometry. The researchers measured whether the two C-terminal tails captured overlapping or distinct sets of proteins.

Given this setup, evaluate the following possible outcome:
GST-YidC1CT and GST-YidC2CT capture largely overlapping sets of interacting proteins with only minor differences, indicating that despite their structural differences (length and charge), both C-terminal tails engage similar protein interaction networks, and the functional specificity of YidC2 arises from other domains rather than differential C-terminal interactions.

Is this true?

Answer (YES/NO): NO